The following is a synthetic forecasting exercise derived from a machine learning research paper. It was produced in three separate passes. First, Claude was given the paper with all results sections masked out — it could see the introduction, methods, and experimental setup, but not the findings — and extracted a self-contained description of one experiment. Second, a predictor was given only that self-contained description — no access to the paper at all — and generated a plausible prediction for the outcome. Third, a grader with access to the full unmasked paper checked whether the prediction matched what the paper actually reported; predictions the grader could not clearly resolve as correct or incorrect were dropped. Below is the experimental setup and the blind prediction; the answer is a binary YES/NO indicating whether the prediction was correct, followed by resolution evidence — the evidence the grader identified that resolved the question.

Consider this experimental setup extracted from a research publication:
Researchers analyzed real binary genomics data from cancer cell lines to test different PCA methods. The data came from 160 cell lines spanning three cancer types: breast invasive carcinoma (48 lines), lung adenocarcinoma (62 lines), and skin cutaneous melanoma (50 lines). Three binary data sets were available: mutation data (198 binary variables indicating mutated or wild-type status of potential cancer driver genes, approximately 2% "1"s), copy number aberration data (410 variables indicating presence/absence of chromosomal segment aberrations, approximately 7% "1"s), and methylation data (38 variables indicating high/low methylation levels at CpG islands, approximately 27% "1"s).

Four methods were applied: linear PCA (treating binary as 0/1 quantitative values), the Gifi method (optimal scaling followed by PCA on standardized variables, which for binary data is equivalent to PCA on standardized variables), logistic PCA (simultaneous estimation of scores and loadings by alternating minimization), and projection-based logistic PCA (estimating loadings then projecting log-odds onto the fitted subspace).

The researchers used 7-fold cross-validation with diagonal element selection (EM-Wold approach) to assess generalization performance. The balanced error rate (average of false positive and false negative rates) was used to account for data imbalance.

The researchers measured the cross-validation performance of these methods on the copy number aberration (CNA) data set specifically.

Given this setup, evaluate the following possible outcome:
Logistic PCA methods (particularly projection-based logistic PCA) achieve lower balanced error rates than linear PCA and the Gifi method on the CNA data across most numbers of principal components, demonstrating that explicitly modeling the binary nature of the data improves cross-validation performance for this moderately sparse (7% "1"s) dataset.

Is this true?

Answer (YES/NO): NO